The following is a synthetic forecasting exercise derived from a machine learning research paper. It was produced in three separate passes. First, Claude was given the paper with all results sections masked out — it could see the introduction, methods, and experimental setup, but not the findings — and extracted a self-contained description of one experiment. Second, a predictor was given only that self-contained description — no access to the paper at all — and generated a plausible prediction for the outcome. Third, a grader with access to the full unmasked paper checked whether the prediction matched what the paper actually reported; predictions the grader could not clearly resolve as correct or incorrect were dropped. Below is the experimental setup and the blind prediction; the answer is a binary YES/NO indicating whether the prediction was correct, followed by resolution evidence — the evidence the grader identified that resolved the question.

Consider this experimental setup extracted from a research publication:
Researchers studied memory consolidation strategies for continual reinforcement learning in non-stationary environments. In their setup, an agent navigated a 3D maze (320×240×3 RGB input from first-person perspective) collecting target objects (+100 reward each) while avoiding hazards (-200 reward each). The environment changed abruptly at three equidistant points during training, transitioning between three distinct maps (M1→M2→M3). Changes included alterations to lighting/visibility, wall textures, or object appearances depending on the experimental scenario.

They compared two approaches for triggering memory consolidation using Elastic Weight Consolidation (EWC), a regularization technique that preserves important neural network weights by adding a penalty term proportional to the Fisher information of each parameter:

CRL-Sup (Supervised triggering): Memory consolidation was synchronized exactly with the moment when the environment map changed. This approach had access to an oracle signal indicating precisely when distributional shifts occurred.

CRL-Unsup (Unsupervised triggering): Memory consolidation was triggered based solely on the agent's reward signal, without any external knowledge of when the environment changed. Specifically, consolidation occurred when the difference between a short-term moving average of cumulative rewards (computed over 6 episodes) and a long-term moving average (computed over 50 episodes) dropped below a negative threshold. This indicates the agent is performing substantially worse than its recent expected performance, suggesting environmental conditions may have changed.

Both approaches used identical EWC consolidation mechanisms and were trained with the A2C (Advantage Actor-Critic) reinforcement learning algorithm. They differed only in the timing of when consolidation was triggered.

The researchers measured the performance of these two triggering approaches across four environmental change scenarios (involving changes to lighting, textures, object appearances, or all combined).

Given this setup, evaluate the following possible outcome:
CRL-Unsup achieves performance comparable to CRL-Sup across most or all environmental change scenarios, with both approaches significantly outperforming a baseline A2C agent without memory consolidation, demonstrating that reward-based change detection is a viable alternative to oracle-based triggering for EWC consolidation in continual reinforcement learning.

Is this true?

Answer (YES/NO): YES